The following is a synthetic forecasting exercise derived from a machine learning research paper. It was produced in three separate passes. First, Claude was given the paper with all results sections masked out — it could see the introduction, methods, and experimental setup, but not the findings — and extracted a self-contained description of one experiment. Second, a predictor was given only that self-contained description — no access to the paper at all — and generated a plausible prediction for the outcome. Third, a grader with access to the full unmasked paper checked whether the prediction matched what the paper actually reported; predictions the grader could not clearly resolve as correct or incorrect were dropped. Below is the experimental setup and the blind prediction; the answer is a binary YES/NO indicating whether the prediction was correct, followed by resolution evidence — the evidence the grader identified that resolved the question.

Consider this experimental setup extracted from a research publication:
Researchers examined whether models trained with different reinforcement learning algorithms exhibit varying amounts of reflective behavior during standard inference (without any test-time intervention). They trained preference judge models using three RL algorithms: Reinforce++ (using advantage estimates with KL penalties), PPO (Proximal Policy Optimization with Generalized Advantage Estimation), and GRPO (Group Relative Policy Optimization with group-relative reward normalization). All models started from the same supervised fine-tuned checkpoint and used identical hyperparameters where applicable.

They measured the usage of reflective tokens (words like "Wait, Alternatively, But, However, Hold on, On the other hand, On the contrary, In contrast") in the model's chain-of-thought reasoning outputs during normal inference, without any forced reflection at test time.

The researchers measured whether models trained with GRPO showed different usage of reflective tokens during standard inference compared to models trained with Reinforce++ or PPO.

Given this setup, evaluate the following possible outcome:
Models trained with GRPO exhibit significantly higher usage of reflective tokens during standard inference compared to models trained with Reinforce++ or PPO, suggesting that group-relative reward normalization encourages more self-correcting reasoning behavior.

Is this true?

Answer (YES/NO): NO